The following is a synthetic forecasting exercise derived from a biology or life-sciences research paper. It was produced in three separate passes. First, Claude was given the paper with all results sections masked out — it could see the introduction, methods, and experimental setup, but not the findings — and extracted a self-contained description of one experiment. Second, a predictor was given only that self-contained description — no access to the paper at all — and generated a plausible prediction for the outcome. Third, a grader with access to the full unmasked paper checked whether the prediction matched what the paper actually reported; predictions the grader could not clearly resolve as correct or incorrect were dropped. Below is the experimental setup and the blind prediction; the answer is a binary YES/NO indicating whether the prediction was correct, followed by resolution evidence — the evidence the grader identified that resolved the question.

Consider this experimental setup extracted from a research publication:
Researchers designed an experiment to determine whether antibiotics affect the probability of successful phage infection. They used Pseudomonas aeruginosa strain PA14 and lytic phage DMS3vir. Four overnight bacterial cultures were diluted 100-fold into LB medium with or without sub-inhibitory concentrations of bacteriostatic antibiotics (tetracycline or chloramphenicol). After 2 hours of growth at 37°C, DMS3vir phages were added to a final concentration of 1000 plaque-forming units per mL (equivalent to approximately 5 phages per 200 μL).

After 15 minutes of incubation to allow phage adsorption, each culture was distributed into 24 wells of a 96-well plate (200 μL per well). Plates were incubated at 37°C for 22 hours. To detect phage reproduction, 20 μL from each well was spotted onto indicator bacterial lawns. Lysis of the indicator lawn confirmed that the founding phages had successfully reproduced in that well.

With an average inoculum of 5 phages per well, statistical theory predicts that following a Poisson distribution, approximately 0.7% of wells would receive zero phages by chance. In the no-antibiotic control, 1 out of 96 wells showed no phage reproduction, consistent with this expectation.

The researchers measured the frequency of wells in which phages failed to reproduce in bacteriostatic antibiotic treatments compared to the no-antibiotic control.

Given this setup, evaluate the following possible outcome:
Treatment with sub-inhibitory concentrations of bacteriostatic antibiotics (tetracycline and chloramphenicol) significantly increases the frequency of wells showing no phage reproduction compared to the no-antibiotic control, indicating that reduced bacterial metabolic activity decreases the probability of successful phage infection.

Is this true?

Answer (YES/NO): NO